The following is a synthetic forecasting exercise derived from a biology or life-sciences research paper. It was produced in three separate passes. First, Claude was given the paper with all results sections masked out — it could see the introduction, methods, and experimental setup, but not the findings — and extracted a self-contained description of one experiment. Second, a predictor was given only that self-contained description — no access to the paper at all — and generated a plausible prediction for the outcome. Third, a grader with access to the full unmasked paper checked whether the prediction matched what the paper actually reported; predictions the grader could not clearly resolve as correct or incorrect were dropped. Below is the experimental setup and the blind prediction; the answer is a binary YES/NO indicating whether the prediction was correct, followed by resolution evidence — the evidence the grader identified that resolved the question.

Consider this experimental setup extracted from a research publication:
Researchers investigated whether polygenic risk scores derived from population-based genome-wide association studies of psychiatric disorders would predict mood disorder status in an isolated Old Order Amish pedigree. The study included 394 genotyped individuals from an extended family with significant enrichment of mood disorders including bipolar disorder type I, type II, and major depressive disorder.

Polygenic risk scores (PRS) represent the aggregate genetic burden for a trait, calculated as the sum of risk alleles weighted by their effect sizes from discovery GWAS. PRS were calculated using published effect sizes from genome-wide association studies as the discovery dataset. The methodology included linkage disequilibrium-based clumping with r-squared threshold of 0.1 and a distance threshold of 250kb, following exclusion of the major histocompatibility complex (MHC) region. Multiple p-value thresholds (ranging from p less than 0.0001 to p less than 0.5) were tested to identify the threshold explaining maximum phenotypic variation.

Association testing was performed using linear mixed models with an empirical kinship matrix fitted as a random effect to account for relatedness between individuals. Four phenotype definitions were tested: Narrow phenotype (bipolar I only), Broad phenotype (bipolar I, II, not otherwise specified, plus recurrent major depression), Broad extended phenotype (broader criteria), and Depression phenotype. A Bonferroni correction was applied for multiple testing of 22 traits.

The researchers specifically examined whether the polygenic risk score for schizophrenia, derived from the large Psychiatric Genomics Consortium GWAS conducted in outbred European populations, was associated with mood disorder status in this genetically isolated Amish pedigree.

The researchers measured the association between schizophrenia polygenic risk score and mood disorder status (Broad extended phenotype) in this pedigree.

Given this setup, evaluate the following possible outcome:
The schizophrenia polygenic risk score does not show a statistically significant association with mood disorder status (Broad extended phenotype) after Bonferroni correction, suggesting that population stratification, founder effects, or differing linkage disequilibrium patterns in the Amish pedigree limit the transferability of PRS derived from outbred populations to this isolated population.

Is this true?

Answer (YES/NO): NO